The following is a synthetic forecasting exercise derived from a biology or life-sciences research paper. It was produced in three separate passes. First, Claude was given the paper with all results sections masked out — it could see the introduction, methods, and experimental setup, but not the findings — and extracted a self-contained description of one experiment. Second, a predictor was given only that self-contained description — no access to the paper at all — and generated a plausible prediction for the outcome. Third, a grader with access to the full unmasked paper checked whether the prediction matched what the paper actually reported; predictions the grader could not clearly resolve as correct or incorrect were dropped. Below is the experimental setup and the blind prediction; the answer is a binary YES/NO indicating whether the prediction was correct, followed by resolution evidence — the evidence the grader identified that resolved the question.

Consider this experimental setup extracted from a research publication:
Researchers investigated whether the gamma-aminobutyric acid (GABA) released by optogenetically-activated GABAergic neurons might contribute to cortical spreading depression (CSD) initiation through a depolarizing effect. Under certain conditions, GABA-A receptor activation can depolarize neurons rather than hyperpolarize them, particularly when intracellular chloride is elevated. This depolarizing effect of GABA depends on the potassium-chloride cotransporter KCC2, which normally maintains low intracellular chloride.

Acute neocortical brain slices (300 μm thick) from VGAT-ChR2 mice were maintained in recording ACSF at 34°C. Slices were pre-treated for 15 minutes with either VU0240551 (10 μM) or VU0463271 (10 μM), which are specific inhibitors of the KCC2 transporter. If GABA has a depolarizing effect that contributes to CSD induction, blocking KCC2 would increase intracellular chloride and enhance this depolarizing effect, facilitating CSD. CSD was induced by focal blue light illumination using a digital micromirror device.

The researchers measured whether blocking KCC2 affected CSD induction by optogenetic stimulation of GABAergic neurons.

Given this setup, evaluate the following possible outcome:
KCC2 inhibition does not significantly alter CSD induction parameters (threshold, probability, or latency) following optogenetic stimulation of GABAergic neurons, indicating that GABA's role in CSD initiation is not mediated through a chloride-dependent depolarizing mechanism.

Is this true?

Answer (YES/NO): YES